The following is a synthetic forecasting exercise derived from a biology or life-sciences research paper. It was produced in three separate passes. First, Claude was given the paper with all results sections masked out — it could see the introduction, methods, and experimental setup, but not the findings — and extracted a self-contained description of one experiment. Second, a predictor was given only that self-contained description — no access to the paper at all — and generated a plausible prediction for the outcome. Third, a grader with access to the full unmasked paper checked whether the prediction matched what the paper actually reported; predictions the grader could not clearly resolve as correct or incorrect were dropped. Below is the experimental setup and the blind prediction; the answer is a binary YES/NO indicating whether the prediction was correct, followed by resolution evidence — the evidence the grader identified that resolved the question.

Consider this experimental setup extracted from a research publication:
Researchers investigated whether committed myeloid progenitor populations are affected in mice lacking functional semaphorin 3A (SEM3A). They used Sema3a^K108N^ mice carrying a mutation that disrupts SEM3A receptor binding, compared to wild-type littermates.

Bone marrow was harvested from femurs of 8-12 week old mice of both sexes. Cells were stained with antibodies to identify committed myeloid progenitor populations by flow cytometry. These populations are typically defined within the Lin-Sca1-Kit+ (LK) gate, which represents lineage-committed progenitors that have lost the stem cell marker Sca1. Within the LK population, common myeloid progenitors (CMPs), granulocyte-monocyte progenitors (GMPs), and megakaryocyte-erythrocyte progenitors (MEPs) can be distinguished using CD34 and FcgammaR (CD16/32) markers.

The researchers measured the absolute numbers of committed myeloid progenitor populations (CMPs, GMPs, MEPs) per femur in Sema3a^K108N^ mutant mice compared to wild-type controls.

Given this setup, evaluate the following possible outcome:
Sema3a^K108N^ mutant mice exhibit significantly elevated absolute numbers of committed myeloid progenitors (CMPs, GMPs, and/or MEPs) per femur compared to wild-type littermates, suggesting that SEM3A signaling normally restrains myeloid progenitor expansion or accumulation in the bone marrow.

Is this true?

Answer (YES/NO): NO